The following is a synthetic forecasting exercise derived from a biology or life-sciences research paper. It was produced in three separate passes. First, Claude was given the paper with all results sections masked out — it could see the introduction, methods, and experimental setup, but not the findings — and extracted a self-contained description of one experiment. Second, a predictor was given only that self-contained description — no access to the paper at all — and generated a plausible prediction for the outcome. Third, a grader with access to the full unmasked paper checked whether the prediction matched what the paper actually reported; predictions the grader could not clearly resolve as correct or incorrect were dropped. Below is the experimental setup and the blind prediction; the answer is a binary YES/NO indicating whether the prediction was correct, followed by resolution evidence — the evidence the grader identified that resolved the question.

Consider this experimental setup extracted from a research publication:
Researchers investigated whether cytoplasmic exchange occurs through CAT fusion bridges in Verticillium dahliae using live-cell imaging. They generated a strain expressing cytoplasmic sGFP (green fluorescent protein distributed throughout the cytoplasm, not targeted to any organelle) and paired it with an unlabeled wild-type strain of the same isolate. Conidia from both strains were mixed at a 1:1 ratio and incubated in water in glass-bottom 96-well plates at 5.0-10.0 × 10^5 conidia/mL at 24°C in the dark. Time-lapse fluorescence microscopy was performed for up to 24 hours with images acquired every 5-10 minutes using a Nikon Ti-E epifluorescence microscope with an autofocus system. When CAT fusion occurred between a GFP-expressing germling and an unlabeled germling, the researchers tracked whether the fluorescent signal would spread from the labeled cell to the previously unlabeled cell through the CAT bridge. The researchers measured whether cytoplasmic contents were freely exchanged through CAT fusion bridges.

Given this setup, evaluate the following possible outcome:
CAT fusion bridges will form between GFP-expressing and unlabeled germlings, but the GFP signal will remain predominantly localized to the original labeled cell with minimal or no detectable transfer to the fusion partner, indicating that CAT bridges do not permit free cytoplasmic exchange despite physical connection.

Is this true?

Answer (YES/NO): NO